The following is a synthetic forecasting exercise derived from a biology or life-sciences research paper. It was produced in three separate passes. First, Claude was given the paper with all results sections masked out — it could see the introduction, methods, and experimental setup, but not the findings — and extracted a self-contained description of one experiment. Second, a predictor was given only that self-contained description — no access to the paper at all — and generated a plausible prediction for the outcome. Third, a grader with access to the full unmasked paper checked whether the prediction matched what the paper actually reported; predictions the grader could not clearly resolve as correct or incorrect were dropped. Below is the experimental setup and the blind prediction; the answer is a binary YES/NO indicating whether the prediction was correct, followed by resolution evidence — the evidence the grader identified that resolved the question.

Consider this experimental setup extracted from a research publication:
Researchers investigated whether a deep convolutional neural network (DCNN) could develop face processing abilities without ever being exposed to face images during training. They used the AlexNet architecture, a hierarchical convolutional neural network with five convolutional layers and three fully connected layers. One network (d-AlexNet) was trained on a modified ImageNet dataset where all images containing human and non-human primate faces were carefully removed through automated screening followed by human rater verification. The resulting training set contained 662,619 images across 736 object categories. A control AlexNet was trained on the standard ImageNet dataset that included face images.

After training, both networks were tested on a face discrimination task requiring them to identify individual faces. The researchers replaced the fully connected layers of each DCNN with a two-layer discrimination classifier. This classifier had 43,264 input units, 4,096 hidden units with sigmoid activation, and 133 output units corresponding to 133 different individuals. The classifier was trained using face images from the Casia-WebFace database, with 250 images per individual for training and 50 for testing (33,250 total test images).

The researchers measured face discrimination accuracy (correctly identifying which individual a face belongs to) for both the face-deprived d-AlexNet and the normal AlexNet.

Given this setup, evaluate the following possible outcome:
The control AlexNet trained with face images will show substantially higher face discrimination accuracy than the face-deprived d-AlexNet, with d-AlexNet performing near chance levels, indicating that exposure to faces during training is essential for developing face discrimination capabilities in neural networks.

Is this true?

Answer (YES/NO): NO